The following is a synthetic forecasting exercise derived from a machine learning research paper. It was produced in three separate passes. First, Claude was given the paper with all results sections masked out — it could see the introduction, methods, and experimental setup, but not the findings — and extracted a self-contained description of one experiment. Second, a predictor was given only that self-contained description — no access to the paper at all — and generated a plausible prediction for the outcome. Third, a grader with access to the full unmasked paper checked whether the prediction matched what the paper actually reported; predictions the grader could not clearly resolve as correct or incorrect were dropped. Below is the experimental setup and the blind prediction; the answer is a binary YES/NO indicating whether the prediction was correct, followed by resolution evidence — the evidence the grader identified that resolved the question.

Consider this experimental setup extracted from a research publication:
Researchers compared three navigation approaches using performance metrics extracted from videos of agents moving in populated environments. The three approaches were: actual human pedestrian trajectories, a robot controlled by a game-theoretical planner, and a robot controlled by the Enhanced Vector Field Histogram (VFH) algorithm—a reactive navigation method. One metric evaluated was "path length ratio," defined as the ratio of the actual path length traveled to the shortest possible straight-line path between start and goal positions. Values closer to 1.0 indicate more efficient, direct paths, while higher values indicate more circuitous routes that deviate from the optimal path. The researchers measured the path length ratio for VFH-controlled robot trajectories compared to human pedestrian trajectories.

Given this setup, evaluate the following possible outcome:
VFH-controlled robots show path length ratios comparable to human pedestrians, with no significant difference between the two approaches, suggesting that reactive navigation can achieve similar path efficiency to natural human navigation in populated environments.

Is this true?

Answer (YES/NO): YES